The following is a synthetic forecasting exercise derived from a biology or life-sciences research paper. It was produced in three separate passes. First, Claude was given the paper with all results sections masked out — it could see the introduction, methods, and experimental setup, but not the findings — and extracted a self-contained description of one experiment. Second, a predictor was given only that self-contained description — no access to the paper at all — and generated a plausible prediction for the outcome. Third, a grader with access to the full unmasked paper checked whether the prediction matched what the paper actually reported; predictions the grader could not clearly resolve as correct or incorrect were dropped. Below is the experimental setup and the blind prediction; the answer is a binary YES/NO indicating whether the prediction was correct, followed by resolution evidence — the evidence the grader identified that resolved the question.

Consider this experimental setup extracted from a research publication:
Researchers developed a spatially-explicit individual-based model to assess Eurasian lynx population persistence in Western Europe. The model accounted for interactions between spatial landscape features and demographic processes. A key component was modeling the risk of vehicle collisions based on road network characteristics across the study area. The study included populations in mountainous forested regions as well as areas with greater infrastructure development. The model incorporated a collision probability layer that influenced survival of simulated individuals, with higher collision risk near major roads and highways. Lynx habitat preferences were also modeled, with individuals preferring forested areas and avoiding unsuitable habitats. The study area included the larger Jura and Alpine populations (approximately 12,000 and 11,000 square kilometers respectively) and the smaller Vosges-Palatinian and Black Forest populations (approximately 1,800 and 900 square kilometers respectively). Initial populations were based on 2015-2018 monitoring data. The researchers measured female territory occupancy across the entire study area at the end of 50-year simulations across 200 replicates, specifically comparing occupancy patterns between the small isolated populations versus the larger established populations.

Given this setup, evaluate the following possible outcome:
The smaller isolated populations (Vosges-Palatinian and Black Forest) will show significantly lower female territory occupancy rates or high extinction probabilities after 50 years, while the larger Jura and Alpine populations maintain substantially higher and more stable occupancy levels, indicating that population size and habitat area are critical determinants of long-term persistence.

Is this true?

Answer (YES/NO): YES